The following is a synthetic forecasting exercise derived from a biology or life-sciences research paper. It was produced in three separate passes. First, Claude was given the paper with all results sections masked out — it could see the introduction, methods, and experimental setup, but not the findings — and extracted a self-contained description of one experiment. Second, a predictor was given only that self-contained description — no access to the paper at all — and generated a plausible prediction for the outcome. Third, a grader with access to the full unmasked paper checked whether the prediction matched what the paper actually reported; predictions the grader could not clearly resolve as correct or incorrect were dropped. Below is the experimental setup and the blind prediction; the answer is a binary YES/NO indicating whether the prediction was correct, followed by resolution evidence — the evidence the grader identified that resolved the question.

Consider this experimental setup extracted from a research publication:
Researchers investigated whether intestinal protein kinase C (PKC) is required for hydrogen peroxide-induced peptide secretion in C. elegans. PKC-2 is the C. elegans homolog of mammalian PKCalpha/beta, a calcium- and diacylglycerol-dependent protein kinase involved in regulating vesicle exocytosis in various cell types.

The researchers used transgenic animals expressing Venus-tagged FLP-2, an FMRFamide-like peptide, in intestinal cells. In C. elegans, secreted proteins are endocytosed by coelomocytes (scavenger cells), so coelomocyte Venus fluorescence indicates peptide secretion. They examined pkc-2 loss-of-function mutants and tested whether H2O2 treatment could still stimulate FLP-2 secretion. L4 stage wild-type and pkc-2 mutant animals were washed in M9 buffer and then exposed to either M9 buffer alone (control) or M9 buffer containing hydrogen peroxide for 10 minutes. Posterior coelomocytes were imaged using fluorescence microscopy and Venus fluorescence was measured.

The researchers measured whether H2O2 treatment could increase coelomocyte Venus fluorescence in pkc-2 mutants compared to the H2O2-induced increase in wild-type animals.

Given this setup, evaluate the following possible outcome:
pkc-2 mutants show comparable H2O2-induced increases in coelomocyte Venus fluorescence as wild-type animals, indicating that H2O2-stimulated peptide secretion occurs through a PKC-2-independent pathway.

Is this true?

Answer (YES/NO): NO